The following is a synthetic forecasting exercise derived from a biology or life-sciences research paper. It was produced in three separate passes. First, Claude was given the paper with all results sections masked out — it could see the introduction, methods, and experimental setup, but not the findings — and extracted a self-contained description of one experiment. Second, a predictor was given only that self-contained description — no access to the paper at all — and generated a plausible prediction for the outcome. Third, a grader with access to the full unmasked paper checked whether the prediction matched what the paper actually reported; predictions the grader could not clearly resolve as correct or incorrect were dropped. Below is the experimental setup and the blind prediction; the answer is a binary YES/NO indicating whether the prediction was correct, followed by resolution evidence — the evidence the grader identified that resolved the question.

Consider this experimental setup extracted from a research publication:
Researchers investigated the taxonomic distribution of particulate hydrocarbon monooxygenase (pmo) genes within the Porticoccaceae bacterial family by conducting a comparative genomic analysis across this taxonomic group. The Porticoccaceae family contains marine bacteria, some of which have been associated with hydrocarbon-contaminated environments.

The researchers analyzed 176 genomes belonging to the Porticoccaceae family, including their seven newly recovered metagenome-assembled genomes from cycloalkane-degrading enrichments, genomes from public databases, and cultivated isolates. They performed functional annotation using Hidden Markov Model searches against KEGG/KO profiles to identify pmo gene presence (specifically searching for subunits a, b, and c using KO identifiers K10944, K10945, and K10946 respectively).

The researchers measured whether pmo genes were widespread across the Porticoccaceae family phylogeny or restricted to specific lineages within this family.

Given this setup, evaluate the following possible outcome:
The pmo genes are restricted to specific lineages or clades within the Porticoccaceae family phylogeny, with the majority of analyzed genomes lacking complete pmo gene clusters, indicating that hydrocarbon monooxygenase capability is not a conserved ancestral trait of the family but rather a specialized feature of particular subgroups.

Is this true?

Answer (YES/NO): YES